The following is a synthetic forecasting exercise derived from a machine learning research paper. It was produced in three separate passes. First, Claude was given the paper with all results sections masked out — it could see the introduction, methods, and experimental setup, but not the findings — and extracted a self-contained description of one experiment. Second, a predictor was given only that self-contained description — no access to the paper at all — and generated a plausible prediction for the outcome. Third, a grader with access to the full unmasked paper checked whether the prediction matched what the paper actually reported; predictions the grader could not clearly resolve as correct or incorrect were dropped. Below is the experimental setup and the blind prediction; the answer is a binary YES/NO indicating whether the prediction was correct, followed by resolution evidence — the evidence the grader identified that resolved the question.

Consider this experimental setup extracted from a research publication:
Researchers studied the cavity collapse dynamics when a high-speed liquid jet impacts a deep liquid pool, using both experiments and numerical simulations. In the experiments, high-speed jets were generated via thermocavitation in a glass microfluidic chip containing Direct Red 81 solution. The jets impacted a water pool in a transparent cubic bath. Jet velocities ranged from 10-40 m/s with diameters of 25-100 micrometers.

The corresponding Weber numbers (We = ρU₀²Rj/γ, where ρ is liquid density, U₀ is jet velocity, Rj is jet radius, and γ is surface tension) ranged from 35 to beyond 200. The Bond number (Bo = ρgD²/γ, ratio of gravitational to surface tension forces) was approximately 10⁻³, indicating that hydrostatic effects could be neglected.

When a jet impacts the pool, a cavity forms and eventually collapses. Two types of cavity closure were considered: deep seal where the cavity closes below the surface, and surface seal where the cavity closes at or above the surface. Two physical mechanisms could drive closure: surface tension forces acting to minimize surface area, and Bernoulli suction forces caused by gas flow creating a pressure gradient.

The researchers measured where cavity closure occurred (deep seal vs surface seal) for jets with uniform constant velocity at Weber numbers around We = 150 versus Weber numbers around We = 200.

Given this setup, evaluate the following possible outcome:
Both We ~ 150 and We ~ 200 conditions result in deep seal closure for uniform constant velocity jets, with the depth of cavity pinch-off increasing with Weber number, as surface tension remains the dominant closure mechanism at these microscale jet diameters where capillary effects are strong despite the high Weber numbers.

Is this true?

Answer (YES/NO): NO